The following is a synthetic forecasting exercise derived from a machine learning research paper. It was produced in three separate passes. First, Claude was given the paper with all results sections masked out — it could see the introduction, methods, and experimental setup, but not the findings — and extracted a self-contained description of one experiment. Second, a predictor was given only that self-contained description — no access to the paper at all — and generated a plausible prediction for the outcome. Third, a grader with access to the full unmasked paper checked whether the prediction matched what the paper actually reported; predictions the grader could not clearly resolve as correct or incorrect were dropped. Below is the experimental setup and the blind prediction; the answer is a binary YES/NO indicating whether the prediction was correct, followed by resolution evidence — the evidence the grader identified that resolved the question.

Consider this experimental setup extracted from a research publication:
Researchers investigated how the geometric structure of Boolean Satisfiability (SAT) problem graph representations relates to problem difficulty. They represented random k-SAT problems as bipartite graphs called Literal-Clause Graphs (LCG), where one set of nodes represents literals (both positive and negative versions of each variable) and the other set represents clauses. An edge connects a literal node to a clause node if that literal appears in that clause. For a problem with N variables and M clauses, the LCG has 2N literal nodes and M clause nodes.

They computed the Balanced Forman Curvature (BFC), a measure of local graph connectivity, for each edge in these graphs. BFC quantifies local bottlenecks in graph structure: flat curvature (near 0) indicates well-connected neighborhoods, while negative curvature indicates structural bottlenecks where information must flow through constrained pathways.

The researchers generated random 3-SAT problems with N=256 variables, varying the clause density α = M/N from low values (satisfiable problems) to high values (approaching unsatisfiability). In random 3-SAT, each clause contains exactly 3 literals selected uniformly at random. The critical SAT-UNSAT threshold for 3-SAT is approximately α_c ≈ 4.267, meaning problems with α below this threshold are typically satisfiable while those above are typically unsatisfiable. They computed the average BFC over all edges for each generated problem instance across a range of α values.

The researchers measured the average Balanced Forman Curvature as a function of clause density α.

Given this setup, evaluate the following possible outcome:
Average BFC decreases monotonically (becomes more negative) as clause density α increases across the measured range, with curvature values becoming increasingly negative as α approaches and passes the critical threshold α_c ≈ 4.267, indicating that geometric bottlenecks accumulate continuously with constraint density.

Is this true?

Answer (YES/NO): YES